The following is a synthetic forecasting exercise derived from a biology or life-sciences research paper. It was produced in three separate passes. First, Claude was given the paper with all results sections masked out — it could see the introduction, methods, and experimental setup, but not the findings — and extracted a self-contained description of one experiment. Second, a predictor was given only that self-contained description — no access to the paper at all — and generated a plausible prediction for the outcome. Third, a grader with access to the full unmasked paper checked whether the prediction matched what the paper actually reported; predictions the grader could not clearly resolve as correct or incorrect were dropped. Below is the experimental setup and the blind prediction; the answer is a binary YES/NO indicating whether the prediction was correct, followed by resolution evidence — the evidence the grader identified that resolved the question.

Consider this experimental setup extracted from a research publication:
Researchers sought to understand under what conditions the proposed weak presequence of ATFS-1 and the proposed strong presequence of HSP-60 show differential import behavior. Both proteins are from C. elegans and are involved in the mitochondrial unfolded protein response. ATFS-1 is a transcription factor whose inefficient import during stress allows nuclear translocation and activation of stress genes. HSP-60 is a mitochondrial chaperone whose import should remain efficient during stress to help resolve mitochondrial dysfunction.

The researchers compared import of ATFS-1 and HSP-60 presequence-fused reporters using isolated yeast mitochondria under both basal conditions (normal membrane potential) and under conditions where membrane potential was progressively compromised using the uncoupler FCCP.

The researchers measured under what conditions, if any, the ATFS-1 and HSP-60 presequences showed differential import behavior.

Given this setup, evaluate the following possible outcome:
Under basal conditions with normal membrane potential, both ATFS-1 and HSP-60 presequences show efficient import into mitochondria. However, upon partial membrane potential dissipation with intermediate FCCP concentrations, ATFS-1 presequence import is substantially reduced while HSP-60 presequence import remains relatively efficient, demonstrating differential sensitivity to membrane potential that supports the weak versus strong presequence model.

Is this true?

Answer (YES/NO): NO